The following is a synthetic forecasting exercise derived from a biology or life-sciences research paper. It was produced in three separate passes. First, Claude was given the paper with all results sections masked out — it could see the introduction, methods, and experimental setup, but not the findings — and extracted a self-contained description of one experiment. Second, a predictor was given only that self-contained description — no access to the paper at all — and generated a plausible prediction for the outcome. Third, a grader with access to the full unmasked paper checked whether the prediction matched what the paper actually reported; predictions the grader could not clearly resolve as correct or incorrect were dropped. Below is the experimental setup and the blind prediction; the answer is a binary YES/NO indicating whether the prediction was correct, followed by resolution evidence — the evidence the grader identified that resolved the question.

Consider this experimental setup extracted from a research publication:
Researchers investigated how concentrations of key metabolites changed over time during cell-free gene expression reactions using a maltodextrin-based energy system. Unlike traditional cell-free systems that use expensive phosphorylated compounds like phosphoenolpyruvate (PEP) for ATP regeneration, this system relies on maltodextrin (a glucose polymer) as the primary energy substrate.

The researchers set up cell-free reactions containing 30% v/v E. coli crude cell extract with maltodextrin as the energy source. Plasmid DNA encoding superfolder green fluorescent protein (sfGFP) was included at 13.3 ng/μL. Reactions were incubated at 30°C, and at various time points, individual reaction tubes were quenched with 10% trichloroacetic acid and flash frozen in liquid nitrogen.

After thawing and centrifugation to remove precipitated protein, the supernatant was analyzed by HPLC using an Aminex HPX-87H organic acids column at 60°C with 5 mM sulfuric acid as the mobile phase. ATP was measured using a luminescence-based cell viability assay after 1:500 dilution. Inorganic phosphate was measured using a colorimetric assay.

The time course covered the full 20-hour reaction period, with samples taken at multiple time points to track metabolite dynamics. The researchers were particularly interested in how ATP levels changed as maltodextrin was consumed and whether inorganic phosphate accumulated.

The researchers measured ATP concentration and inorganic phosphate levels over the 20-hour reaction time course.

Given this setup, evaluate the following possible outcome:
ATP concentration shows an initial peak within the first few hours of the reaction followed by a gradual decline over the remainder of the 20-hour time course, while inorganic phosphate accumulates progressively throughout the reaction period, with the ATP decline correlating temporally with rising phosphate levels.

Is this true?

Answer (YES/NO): NO